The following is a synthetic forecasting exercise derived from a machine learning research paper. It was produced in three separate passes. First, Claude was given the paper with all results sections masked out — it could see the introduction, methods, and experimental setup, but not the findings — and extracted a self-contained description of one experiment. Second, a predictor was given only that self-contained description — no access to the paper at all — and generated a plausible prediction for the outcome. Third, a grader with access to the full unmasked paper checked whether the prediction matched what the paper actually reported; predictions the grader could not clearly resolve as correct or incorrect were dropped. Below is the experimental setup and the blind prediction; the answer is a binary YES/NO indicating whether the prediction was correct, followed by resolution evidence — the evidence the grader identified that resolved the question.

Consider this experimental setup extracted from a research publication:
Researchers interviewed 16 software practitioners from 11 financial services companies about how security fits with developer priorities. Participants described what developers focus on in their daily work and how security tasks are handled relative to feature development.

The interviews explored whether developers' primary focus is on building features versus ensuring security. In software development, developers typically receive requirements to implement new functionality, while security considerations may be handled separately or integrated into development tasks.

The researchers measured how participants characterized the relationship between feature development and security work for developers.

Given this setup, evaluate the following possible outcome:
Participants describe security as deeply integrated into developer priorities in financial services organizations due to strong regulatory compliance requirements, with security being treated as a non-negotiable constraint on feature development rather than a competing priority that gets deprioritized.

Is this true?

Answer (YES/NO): NO